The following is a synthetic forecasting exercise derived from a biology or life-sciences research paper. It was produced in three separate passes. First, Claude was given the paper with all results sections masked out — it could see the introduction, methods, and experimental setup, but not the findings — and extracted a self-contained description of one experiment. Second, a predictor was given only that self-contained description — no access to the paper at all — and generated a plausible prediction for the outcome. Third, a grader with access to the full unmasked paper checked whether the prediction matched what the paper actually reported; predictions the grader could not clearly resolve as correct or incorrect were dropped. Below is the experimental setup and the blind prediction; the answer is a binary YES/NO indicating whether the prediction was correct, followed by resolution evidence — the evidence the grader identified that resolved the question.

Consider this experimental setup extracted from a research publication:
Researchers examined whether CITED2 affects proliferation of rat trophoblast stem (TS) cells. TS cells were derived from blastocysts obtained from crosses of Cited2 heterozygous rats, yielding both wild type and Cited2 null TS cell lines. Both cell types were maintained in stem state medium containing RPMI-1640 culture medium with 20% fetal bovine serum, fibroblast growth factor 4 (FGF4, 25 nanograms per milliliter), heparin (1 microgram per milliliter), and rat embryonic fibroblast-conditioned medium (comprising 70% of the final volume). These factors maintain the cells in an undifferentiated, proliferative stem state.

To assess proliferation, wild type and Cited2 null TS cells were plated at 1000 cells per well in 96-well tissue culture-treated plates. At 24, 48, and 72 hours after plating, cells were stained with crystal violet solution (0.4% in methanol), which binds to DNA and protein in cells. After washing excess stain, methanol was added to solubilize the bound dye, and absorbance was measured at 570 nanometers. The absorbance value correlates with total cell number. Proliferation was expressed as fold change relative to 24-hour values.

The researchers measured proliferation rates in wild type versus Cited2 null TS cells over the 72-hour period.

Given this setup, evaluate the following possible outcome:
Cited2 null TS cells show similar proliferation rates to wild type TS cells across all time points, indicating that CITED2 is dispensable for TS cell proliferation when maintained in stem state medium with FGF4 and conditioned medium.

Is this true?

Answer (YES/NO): NO